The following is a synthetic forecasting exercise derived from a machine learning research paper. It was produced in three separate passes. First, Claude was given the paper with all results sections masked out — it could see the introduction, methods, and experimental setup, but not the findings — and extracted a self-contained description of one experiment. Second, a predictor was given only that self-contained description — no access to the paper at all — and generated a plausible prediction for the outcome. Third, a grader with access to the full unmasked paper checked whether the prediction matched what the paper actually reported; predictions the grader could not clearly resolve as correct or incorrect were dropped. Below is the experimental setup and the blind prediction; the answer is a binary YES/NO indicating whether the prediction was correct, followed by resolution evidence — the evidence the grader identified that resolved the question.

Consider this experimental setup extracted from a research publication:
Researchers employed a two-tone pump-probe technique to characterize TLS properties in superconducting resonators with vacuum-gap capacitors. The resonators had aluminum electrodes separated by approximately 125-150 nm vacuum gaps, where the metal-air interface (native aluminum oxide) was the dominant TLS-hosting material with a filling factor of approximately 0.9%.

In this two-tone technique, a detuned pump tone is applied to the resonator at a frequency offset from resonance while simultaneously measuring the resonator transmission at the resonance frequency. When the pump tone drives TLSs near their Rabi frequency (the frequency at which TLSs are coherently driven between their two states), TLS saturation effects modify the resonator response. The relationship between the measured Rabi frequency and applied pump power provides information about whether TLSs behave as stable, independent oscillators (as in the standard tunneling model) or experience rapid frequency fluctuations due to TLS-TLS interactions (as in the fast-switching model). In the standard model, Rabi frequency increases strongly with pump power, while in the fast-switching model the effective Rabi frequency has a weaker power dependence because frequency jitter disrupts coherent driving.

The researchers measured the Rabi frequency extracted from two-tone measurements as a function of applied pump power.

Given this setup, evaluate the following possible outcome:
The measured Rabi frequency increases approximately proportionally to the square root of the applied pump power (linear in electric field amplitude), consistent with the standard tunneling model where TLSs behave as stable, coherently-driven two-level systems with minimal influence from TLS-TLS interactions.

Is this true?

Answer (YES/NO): NO